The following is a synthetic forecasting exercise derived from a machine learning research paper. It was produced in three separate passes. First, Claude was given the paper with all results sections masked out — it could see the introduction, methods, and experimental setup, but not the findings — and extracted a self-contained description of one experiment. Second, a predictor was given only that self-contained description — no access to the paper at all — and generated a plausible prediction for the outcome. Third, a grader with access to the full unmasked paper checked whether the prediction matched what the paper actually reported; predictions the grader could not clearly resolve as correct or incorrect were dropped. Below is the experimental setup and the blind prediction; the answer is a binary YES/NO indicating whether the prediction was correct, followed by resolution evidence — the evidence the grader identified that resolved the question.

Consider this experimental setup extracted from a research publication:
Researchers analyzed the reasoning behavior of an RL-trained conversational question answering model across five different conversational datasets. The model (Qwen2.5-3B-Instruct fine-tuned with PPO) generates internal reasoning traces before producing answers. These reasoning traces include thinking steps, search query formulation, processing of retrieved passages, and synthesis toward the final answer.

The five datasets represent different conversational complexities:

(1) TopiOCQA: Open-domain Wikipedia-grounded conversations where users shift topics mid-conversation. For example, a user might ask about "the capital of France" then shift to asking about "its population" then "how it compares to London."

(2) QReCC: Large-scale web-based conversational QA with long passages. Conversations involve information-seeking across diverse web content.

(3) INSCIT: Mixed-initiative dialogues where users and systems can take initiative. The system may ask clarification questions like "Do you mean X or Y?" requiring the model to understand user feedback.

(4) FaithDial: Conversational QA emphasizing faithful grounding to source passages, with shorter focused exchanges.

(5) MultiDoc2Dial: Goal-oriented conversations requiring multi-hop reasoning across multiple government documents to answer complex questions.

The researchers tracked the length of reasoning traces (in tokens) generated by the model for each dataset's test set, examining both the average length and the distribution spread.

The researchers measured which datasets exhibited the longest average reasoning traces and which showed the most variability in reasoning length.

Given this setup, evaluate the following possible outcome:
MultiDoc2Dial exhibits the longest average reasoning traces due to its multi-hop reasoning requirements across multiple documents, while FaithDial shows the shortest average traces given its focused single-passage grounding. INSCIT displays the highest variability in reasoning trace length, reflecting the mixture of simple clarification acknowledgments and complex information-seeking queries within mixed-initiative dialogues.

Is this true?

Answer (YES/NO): NO